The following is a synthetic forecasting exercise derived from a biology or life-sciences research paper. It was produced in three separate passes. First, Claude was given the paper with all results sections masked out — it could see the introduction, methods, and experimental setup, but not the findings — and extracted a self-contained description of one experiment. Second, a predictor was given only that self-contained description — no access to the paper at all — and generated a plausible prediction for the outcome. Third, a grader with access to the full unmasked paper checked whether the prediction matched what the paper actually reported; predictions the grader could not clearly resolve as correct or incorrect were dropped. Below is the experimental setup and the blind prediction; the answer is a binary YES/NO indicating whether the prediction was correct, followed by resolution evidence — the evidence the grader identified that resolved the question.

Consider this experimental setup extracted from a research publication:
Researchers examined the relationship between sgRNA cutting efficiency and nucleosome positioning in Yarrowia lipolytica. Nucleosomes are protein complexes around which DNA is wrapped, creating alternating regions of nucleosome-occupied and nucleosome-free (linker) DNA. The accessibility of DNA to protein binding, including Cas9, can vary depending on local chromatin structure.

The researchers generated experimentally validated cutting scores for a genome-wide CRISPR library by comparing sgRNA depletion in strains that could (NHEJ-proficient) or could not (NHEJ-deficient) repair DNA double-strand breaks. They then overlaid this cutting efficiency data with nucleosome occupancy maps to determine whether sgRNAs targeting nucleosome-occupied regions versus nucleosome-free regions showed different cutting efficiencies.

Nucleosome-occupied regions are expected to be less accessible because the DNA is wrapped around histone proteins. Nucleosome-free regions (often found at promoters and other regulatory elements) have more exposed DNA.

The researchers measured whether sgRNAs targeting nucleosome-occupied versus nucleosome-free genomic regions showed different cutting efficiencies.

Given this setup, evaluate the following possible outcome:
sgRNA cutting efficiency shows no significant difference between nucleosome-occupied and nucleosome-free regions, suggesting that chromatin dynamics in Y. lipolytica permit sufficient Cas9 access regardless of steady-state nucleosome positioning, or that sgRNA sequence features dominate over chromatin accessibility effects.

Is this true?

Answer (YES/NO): NO